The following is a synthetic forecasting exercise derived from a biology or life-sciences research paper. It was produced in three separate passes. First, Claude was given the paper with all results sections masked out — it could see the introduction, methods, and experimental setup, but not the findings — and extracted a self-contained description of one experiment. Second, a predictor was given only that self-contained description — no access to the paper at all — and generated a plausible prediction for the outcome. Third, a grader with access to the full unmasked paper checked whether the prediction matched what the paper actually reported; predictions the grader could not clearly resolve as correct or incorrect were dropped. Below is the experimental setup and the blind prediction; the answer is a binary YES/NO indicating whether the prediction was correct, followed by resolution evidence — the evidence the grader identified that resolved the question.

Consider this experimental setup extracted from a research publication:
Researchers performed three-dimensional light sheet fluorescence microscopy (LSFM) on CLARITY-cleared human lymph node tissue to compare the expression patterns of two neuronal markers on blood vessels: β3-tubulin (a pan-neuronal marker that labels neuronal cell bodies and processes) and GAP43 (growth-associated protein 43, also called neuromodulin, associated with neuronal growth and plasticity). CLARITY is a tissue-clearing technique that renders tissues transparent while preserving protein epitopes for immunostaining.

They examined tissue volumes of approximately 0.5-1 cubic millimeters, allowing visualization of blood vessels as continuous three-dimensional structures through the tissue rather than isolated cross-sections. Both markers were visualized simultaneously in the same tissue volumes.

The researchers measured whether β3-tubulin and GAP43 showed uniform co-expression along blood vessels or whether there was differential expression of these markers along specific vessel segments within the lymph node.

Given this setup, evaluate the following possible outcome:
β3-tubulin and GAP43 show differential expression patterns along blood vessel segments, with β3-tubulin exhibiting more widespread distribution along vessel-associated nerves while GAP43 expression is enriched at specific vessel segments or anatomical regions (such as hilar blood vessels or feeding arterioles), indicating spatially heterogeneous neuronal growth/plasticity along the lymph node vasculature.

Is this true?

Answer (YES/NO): NO